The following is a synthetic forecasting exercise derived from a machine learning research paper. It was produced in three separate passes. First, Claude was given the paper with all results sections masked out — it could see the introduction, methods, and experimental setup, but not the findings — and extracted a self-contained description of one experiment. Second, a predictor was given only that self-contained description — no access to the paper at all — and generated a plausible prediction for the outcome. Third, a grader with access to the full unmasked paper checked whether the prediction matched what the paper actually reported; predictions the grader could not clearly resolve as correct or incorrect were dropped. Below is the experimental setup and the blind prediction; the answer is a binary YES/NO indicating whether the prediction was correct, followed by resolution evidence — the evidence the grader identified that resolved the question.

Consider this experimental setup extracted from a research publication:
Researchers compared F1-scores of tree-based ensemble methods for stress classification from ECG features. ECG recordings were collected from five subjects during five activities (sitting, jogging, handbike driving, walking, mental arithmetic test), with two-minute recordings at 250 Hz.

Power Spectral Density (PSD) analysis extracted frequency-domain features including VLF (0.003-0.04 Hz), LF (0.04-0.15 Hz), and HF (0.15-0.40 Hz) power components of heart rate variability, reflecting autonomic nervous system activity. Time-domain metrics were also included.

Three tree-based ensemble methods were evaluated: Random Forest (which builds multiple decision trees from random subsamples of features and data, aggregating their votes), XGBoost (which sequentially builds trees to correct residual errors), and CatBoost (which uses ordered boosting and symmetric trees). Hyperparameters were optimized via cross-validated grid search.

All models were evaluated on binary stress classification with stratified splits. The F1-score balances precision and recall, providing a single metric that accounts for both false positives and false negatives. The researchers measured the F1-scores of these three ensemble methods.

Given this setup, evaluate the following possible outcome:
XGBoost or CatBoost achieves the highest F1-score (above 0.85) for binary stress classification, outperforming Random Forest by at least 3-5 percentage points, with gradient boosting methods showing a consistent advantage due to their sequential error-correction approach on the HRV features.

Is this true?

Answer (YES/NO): NO